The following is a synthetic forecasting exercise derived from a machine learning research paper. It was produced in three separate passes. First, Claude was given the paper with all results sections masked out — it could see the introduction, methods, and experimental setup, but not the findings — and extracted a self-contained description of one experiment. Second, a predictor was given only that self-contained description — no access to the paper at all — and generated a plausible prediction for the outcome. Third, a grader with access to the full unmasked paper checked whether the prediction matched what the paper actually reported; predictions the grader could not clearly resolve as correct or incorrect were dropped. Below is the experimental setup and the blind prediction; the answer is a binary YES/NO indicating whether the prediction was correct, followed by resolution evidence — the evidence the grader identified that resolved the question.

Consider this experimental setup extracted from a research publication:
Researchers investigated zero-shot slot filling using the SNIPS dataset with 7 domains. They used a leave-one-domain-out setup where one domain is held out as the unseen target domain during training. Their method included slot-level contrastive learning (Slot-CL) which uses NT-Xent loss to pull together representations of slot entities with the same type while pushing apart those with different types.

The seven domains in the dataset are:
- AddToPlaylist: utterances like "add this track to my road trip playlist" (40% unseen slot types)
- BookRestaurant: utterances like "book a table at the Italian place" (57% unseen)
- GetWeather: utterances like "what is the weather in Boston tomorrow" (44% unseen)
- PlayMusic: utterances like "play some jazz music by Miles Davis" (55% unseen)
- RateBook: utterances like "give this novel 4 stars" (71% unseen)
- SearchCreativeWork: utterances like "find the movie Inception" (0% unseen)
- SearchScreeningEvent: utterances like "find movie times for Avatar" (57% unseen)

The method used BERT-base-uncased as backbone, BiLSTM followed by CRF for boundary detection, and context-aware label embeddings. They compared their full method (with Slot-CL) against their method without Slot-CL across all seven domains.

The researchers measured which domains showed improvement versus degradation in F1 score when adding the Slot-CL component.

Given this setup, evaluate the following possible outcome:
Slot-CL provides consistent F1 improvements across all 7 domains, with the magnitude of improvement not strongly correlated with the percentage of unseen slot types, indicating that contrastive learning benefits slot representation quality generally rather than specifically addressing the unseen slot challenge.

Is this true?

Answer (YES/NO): NO